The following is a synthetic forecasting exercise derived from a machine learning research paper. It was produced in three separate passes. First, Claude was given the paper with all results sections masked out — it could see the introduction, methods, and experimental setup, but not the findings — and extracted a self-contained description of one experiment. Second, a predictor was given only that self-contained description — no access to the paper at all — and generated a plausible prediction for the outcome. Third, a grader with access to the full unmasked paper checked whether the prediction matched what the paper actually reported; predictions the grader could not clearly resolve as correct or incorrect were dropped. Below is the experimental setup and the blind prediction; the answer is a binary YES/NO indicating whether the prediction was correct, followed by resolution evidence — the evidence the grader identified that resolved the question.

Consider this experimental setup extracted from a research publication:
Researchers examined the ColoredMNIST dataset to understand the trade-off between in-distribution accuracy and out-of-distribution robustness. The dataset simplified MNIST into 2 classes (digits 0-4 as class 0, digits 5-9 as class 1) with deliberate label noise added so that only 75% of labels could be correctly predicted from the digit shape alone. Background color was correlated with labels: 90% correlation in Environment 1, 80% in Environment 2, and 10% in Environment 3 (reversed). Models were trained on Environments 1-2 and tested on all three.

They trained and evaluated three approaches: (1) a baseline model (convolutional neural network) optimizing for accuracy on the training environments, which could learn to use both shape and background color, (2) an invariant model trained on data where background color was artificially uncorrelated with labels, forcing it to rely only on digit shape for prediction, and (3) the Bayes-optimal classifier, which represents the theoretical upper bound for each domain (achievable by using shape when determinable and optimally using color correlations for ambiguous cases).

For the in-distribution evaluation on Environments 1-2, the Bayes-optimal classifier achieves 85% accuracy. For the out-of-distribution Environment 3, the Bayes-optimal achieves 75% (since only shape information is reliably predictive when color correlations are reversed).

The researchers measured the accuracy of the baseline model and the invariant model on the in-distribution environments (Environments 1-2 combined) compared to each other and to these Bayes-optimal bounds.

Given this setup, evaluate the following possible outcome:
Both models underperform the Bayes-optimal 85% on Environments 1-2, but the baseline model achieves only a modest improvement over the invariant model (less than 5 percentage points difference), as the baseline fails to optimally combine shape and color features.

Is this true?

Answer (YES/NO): NO